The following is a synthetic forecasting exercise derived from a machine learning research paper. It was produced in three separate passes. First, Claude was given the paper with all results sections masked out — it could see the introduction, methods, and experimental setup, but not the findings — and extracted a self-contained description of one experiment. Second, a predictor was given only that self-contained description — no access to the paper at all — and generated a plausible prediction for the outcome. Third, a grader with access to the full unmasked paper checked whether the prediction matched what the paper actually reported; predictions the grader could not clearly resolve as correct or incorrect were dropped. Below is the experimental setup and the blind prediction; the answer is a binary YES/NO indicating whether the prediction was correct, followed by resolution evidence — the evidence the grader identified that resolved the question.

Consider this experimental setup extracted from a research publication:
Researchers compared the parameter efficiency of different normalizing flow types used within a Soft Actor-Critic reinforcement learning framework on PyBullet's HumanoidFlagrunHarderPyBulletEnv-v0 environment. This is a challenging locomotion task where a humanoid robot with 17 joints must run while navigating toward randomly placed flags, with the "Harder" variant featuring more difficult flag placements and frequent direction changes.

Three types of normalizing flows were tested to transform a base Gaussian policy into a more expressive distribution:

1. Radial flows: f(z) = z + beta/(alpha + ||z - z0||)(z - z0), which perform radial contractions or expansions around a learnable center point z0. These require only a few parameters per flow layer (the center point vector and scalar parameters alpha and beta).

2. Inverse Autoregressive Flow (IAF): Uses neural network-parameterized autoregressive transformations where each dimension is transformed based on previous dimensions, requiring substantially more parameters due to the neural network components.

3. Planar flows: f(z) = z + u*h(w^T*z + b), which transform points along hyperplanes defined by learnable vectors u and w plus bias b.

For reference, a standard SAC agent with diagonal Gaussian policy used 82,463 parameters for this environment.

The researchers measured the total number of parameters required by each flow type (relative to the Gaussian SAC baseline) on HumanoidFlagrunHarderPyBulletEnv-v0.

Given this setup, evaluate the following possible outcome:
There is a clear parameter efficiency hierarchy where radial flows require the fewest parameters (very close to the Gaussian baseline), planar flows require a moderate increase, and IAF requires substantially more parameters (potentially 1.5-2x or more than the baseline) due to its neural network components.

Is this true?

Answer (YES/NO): NO